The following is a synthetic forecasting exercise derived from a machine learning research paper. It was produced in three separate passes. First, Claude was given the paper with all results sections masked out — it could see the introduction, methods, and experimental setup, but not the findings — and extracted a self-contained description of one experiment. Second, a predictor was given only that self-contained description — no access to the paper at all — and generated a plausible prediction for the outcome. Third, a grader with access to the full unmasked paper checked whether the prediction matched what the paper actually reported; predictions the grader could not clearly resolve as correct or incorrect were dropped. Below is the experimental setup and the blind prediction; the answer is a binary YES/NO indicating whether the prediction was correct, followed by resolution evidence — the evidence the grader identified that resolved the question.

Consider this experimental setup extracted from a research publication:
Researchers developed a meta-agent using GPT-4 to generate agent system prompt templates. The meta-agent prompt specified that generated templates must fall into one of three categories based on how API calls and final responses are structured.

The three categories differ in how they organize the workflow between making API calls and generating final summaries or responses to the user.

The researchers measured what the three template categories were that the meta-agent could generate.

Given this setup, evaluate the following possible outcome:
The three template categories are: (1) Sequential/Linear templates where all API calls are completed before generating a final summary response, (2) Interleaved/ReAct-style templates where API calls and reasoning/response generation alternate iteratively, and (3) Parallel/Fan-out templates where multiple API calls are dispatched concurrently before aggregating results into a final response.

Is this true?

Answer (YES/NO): NO